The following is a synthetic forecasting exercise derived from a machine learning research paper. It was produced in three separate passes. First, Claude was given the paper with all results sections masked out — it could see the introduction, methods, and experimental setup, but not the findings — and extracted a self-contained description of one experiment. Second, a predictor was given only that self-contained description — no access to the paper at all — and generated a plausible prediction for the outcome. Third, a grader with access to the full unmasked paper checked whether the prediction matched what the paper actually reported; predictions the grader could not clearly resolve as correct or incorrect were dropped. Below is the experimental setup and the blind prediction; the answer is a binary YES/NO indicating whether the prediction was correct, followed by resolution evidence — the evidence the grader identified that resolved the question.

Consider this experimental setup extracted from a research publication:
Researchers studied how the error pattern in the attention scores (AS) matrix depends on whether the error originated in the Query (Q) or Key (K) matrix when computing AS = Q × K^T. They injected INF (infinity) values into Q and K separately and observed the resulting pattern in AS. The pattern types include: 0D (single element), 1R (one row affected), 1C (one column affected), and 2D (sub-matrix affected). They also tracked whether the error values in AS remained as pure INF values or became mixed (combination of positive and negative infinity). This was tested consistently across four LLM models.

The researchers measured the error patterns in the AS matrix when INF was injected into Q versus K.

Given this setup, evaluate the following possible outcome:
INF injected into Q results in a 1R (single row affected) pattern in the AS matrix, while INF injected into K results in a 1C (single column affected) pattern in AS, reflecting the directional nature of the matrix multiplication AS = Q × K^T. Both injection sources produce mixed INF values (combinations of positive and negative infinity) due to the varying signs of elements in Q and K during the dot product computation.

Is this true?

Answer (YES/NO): YES